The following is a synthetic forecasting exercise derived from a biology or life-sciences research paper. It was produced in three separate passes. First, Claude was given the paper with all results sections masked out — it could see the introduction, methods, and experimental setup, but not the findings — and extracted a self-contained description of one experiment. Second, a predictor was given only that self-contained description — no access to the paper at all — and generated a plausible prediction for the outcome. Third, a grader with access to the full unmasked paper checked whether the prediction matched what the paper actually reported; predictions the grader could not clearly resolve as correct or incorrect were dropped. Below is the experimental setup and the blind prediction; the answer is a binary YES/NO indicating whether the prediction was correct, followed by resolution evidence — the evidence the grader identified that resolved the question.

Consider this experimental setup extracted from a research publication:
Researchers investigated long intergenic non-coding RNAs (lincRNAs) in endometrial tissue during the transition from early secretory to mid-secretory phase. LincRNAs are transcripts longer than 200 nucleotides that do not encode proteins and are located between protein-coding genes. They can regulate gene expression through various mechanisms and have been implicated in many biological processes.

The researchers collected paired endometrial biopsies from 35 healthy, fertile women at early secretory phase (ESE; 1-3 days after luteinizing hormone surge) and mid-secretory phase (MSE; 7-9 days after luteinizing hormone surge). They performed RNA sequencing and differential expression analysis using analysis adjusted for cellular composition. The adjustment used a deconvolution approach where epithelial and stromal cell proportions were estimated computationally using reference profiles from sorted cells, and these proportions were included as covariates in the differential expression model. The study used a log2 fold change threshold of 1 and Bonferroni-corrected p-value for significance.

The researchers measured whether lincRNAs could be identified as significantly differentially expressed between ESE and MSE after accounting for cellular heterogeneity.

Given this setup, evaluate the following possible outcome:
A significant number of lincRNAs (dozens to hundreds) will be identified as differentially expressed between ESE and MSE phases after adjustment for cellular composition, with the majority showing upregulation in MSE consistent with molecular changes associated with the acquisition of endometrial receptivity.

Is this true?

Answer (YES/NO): NO